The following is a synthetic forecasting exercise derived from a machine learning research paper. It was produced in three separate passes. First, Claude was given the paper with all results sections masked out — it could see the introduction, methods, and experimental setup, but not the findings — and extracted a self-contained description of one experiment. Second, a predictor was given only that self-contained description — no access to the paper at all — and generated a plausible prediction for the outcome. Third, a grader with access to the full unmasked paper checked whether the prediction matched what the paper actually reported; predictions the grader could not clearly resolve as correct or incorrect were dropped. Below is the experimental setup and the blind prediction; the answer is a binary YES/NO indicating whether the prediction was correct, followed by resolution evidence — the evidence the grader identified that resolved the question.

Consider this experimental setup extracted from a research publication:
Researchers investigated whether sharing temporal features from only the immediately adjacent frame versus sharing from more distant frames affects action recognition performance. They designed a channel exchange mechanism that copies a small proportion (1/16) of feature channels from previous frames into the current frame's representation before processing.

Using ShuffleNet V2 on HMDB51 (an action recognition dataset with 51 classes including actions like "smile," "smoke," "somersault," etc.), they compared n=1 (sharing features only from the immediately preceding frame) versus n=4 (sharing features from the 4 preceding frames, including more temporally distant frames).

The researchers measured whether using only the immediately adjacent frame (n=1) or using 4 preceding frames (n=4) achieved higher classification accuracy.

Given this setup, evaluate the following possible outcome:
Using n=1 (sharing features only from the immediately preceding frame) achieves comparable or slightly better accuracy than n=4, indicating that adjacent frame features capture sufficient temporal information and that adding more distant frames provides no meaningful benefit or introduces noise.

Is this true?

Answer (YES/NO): NO